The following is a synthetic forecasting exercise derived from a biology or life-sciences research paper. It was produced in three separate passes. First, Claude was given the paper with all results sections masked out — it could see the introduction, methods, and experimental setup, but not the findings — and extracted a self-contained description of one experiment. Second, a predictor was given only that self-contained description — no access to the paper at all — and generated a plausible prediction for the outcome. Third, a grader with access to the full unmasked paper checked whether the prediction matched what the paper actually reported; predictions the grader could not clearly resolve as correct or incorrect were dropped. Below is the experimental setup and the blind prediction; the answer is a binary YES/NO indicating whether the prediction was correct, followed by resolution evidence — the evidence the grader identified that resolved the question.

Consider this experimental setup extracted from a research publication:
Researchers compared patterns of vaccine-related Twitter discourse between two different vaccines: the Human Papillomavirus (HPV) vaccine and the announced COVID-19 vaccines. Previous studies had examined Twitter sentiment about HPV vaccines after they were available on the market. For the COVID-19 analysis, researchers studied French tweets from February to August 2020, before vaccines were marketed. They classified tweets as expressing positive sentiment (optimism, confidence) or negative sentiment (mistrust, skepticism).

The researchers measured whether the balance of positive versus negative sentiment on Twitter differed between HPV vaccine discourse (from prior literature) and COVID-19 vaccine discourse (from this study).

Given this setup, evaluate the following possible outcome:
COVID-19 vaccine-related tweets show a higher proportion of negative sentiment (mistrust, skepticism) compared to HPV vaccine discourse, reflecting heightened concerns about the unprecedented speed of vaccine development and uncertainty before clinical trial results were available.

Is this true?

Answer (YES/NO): YES